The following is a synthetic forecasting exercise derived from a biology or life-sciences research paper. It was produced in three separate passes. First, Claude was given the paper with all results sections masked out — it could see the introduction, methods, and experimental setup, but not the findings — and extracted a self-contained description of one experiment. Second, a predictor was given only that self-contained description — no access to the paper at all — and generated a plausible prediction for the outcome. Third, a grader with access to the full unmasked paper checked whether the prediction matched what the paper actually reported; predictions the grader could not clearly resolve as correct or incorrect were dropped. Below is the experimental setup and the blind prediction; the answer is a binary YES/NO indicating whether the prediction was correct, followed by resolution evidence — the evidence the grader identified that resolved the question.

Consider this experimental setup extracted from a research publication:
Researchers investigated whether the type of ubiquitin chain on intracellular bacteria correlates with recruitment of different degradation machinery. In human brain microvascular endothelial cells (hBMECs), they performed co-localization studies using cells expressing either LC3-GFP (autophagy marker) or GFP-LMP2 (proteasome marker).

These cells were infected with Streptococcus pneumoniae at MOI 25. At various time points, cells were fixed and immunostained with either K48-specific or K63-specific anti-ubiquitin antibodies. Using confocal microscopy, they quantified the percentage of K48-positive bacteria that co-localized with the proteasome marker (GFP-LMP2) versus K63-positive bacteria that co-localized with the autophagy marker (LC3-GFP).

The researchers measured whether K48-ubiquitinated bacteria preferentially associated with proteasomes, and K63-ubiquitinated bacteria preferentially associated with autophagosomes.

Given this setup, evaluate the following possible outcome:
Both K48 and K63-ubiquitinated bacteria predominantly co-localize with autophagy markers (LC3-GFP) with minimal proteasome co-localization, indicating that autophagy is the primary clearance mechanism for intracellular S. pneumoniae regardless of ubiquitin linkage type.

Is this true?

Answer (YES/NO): NO